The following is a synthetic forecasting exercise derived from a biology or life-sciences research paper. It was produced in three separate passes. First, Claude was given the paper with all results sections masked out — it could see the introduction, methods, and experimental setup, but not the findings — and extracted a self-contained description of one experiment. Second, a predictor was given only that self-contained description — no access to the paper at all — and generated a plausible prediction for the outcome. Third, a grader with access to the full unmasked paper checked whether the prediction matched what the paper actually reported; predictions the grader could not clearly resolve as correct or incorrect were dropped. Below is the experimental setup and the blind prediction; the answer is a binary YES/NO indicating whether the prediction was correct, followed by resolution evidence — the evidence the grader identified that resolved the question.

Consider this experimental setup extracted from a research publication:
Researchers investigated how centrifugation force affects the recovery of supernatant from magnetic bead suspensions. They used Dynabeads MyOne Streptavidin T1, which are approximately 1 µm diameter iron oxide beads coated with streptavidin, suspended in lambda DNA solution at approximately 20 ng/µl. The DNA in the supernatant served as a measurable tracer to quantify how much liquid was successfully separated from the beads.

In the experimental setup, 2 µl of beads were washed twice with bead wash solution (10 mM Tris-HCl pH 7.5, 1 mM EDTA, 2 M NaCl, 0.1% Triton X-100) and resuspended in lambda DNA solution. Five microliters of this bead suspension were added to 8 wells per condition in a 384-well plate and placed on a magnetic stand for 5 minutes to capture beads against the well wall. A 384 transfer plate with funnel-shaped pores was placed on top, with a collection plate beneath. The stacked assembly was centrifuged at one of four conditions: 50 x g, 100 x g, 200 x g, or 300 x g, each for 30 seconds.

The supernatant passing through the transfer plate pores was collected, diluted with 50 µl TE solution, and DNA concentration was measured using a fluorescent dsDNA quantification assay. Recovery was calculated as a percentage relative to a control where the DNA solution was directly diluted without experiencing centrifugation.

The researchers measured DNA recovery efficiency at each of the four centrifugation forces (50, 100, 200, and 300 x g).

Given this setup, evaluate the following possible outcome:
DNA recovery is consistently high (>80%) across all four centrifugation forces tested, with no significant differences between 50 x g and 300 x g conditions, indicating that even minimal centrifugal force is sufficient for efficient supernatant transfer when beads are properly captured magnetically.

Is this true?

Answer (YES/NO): NO